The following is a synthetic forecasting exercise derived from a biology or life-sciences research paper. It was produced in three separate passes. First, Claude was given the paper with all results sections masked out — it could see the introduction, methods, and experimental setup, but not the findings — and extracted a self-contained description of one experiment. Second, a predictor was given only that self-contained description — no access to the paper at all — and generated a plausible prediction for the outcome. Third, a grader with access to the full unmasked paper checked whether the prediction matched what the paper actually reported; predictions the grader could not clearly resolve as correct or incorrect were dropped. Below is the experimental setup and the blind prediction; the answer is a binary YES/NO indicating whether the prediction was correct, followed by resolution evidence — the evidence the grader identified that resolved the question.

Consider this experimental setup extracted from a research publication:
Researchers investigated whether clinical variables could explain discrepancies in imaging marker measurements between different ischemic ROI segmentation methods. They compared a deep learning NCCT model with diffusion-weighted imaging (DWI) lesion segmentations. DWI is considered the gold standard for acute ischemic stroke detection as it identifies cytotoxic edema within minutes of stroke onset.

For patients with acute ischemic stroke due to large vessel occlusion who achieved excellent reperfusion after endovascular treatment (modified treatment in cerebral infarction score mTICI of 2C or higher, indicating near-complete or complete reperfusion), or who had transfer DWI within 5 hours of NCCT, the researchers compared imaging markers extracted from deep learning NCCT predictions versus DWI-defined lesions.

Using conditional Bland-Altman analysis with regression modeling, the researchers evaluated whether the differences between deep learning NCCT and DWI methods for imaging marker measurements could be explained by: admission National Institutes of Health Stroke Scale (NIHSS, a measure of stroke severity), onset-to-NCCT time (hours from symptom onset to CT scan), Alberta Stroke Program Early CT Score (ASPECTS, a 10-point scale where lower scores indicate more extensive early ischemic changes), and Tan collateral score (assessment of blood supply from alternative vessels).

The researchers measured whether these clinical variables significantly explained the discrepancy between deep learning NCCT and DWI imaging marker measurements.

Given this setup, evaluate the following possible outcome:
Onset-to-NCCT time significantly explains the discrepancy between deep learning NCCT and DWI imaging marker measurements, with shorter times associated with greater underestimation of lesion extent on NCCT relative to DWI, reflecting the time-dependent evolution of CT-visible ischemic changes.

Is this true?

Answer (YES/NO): NO